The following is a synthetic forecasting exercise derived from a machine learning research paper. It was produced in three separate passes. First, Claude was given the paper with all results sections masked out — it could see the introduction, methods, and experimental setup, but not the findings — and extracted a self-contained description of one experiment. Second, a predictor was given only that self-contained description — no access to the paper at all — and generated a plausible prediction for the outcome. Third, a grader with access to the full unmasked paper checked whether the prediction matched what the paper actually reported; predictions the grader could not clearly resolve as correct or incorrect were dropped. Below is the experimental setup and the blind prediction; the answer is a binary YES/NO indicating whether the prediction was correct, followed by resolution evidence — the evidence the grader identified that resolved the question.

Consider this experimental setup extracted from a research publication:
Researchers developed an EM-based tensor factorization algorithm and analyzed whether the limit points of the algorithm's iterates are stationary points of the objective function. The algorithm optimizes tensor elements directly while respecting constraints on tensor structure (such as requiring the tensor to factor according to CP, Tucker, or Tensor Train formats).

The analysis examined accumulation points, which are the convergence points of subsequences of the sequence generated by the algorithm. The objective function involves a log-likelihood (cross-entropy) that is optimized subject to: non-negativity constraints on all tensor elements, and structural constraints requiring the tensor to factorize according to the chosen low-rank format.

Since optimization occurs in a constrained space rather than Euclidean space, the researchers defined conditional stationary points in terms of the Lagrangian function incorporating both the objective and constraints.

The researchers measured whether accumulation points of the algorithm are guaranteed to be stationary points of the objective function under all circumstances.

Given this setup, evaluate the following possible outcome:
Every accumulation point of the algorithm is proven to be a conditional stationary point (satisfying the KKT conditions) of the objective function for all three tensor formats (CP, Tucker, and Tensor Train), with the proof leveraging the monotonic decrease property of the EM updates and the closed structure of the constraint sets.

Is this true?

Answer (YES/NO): NO